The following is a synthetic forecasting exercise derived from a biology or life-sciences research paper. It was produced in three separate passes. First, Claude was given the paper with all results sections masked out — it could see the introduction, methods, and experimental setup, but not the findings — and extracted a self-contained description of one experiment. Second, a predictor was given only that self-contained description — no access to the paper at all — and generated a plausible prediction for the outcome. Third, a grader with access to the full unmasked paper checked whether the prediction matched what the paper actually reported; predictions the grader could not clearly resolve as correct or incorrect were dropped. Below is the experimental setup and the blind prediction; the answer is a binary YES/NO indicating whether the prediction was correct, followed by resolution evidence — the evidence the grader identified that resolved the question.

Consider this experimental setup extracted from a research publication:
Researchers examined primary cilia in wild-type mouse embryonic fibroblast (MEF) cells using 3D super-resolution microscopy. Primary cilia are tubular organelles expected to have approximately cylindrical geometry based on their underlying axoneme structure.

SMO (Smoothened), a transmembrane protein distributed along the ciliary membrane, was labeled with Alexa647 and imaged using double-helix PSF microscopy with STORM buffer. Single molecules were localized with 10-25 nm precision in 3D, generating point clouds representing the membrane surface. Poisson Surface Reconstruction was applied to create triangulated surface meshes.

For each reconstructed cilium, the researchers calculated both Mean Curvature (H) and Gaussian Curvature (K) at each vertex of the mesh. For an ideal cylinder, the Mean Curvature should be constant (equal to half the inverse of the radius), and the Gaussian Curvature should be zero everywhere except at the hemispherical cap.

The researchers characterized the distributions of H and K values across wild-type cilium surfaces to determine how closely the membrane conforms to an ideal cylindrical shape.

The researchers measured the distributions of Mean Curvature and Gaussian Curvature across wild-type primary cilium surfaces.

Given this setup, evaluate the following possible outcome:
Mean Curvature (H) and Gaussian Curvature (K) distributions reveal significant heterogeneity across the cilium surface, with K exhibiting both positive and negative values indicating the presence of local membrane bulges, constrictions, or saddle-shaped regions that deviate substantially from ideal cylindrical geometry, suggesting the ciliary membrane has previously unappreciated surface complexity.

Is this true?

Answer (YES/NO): YES